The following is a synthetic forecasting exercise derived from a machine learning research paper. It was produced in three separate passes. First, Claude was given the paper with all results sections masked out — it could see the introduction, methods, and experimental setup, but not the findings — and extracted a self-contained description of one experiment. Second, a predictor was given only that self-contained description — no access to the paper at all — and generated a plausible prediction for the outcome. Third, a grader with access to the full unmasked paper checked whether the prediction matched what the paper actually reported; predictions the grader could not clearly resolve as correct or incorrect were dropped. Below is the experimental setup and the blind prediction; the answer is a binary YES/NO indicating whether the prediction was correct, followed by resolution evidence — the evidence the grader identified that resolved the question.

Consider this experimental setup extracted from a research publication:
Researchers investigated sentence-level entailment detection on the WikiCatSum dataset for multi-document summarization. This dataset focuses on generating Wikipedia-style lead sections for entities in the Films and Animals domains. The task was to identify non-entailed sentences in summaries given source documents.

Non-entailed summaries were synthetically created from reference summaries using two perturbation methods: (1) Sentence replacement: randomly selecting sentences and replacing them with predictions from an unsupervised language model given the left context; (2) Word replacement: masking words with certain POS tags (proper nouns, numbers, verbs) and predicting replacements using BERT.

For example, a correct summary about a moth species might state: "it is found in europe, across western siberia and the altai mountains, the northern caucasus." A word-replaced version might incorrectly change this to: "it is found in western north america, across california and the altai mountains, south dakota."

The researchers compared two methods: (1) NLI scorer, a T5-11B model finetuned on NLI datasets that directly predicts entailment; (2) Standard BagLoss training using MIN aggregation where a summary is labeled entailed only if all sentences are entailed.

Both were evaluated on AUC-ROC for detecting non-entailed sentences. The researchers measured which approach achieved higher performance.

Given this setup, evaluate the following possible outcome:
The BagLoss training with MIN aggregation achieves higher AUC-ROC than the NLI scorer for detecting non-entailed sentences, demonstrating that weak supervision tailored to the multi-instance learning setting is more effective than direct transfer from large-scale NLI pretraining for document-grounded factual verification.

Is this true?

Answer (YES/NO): NO